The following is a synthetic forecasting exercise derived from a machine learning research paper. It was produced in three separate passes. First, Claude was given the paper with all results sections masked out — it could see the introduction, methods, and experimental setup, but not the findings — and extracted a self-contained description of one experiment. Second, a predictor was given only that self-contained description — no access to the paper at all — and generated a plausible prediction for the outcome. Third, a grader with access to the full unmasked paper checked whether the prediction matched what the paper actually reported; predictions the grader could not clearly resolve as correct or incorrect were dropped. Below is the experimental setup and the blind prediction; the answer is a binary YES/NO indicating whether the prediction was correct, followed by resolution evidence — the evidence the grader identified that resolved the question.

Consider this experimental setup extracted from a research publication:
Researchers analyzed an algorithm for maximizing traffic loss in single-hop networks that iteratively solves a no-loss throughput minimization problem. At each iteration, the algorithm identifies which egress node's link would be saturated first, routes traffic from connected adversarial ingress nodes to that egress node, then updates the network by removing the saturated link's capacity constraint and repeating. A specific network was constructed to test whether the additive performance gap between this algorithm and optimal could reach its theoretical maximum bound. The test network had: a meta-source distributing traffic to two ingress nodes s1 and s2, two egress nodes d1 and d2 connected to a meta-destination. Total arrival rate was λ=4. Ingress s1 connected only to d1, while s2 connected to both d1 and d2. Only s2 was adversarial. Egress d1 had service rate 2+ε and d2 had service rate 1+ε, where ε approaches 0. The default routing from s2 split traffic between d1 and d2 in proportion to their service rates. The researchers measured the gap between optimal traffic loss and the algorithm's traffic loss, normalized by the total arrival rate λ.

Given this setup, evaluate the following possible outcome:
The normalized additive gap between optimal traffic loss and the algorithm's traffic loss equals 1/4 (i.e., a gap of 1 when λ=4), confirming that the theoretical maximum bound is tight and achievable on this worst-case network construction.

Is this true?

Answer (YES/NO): YES